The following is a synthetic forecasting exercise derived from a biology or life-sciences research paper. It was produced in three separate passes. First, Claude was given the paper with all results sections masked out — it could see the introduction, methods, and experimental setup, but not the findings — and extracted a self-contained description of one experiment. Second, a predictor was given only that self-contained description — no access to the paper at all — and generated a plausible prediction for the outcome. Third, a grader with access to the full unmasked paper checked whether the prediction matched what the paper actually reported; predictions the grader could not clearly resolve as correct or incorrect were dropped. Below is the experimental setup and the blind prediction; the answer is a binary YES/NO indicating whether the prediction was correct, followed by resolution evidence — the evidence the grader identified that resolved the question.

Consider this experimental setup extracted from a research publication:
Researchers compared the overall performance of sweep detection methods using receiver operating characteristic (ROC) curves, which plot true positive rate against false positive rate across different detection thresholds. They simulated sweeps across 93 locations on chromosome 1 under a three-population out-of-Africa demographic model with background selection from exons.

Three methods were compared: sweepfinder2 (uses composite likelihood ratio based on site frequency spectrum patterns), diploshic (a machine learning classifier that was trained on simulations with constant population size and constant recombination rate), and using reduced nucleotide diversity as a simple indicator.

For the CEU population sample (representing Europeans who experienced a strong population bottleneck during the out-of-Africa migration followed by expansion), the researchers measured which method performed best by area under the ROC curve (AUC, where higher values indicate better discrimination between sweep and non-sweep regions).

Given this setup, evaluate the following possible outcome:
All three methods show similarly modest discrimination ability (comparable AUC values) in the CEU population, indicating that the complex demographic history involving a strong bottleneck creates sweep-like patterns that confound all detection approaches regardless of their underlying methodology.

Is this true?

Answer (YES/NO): NO